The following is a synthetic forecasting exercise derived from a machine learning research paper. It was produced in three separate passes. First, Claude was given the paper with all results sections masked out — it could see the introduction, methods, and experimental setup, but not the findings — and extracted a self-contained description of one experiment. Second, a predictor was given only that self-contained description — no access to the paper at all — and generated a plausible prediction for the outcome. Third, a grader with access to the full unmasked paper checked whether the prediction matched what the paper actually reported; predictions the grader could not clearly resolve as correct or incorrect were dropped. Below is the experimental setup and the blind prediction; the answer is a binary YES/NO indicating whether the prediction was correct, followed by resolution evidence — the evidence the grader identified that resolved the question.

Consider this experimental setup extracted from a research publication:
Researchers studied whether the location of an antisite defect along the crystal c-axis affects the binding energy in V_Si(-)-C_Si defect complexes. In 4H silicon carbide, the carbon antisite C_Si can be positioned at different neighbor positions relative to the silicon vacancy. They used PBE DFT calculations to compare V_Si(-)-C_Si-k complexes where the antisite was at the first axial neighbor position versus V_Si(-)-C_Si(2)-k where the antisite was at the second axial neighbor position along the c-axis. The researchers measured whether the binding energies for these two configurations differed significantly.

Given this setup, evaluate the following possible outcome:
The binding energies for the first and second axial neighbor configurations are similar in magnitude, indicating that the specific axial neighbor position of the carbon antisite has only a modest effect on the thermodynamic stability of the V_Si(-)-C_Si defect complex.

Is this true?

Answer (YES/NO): YES